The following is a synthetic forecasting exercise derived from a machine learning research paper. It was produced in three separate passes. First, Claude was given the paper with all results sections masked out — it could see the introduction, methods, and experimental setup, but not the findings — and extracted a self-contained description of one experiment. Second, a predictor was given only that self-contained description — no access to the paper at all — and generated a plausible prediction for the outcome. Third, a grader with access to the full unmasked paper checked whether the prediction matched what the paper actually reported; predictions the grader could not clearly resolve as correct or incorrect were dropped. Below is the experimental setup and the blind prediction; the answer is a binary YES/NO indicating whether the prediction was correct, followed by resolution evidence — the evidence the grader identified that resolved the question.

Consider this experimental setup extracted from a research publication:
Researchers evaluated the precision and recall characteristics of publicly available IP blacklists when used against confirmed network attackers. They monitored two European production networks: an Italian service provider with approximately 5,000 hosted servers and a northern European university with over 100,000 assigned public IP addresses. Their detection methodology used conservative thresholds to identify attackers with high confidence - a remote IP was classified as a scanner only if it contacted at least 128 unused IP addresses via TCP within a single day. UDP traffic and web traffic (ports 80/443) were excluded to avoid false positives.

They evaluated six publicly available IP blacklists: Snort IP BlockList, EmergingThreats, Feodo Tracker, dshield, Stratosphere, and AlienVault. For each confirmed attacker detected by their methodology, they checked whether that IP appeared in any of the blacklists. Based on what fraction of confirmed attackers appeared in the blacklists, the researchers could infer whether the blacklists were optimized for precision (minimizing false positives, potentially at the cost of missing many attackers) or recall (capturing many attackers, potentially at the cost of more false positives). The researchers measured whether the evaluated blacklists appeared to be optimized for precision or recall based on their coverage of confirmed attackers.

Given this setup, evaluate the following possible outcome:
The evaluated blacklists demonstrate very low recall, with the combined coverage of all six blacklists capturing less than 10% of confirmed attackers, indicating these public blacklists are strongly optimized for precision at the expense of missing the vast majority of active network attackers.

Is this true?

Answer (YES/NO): NO